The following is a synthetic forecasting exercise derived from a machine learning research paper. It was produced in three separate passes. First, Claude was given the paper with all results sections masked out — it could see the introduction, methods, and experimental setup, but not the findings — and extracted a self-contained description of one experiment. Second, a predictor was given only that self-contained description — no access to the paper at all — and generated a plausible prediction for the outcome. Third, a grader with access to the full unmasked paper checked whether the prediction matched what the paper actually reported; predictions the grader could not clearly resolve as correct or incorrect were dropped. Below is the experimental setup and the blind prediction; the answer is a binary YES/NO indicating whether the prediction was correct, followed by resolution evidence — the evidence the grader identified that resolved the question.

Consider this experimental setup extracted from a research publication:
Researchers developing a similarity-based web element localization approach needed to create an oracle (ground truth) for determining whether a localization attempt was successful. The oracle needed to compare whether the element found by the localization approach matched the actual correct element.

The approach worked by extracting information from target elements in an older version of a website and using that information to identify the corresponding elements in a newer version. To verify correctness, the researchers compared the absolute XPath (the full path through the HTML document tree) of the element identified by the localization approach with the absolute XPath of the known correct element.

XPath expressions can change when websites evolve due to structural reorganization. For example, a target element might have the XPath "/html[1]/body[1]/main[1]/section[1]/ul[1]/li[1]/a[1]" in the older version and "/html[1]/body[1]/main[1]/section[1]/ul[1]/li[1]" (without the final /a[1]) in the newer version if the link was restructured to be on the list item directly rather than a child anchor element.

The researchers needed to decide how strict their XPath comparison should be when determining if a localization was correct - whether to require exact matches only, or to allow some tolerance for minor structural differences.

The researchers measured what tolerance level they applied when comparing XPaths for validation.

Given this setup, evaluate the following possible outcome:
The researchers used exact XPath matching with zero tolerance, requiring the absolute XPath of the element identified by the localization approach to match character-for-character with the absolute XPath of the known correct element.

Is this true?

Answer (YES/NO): NO